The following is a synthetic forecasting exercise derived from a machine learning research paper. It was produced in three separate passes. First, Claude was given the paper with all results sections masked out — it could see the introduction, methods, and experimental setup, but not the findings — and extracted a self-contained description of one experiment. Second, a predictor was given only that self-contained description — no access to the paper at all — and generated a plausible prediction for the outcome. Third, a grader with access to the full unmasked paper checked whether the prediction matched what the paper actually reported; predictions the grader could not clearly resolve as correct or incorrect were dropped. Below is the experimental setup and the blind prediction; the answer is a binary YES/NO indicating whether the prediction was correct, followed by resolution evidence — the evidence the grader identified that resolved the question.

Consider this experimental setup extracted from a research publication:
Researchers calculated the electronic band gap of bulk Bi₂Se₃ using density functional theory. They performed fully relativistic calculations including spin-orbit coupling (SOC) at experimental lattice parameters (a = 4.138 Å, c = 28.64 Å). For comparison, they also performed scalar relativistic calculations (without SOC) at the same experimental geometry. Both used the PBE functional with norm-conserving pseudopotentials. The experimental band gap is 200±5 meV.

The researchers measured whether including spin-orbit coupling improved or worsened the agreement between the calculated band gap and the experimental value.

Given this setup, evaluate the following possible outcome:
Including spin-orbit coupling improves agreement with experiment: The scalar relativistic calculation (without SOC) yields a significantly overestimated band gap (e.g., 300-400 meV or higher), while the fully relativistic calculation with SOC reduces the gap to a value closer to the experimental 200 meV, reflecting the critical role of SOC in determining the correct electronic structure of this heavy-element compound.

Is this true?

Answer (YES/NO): NO